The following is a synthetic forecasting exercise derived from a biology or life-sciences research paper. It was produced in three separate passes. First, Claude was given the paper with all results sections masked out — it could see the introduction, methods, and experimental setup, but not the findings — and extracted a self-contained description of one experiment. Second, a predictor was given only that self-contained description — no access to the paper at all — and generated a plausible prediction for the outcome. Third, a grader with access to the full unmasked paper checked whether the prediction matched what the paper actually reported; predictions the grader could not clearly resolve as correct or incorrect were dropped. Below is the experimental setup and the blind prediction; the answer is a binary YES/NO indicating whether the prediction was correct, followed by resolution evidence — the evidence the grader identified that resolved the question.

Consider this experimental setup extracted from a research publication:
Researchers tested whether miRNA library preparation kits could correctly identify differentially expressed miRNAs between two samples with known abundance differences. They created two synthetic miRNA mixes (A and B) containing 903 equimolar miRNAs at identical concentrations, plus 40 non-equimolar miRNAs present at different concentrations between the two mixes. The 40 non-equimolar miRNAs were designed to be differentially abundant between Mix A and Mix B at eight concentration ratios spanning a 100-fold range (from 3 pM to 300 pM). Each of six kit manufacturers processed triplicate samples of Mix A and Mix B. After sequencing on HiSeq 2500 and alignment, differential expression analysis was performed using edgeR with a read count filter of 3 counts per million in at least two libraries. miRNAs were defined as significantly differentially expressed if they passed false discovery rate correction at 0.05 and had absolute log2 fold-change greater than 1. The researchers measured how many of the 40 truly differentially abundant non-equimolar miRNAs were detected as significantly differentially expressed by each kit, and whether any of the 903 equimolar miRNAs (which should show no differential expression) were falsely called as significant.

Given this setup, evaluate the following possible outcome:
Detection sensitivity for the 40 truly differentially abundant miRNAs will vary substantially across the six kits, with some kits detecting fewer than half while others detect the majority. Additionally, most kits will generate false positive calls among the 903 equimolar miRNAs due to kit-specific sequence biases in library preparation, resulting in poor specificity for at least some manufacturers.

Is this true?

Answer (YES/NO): NO